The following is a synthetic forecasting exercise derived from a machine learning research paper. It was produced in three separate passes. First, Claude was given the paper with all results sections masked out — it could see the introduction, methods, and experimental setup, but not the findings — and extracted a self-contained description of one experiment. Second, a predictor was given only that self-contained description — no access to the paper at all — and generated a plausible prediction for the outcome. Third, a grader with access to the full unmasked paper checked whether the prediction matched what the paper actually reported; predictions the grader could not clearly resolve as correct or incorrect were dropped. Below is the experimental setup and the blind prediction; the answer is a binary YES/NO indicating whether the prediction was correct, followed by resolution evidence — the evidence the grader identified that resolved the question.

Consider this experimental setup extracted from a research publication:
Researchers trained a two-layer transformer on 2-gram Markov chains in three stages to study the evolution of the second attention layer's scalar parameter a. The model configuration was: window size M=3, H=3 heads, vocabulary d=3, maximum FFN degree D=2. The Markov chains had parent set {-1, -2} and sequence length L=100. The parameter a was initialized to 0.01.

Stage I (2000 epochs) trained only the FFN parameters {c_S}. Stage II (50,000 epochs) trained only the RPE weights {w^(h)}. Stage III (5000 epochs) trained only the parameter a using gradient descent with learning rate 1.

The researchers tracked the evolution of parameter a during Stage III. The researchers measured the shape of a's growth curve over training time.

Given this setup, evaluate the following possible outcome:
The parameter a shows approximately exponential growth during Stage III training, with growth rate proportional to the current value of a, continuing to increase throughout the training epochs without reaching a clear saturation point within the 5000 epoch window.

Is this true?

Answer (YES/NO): NO